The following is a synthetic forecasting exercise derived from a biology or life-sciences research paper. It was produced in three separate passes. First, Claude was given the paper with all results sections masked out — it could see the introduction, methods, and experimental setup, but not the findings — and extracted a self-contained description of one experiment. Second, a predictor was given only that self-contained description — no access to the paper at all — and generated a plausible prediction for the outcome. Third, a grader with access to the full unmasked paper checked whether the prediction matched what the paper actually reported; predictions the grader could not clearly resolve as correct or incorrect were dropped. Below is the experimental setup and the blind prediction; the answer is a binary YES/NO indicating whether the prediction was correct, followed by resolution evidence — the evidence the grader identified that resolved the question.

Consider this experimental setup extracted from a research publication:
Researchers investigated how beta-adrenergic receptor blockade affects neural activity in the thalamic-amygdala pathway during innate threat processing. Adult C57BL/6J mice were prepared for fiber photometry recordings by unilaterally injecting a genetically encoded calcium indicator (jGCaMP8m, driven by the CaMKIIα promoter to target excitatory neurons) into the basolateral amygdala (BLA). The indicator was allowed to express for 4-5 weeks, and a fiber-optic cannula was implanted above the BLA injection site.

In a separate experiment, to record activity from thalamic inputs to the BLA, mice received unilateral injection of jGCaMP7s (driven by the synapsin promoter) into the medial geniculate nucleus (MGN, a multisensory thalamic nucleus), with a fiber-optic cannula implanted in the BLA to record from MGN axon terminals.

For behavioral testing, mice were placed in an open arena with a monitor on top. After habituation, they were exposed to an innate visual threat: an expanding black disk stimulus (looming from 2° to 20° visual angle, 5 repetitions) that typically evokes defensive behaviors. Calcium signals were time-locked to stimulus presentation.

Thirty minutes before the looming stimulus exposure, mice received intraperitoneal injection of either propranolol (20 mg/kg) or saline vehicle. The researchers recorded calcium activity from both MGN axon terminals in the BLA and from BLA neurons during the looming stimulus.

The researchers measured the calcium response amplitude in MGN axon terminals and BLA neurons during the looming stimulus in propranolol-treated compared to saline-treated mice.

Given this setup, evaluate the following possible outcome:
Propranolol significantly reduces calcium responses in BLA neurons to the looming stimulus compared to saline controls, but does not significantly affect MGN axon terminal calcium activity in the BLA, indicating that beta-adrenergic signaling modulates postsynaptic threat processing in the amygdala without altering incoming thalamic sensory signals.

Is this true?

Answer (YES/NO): YES